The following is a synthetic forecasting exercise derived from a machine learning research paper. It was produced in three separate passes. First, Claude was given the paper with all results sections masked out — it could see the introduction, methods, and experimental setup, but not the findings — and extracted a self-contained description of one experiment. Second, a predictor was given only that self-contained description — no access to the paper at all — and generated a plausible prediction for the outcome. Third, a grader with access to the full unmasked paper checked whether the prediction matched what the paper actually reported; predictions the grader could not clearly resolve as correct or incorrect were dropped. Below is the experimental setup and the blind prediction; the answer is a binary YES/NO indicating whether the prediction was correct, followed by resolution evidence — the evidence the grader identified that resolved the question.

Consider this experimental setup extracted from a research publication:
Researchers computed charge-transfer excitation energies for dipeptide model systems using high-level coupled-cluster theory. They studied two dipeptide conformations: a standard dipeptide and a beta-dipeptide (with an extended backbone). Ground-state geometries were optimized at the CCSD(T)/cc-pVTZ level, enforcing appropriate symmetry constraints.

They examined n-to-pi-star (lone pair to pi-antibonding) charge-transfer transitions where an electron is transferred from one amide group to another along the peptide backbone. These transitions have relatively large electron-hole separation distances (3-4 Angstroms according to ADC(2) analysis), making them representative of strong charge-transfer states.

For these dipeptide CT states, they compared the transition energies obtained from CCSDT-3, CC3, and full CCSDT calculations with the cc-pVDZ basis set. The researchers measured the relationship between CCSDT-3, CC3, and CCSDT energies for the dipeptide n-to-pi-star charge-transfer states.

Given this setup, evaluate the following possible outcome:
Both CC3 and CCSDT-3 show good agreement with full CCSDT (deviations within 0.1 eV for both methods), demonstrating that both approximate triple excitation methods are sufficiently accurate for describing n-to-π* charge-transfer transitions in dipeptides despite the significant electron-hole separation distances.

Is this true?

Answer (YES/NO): NO